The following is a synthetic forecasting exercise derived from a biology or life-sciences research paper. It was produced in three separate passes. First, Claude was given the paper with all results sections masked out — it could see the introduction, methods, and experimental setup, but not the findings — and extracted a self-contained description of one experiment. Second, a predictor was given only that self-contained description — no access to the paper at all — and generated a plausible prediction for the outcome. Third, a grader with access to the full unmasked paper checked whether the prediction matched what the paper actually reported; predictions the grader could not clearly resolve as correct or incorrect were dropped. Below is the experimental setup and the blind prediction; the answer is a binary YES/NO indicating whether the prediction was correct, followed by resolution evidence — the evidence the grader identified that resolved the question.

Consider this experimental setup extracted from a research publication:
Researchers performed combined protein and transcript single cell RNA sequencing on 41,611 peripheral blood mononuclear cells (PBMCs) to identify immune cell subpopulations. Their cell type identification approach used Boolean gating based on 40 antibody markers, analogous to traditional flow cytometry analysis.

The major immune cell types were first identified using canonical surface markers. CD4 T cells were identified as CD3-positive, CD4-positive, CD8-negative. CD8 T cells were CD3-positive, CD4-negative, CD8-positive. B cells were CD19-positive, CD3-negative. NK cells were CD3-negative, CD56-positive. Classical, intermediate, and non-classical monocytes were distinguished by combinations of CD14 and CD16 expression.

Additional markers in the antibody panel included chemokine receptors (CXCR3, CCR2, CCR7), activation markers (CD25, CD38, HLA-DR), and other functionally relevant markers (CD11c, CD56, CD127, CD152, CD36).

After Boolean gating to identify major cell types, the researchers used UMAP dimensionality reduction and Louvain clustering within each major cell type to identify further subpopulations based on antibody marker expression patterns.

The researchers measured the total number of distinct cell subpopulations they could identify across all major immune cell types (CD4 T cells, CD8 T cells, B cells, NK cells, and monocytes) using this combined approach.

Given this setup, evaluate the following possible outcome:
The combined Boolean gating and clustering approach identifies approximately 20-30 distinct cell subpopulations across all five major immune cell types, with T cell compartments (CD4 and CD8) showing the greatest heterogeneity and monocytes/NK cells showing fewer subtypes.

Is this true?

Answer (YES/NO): NO